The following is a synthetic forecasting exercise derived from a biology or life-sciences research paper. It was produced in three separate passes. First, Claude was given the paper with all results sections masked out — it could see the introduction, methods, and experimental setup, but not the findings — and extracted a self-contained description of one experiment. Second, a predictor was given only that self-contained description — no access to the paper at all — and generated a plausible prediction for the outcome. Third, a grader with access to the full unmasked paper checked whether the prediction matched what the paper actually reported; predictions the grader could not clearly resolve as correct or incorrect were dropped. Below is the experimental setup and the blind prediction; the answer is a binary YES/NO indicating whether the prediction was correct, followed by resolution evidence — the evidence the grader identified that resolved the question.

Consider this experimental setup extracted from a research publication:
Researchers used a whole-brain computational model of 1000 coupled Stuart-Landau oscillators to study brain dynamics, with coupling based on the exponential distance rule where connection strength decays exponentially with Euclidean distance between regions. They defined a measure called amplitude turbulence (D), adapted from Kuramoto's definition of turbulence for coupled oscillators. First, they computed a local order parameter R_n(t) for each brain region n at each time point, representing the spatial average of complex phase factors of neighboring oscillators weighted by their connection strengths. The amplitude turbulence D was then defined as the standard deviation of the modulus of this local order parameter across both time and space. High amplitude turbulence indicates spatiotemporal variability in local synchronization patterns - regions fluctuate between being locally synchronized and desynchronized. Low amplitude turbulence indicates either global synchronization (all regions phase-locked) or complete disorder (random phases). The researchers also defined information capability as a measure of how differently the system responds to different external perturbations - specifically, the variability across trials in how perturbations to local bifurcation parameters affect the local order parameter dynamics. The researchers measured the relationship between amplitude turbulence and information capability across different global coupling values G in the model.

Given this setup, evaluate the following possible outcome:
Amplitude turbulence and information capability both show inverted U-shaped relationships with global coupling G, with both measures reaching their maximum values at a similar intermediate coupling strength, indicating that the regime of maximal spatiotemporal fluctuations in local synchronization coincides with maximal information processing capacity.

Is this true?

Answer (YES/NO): YES